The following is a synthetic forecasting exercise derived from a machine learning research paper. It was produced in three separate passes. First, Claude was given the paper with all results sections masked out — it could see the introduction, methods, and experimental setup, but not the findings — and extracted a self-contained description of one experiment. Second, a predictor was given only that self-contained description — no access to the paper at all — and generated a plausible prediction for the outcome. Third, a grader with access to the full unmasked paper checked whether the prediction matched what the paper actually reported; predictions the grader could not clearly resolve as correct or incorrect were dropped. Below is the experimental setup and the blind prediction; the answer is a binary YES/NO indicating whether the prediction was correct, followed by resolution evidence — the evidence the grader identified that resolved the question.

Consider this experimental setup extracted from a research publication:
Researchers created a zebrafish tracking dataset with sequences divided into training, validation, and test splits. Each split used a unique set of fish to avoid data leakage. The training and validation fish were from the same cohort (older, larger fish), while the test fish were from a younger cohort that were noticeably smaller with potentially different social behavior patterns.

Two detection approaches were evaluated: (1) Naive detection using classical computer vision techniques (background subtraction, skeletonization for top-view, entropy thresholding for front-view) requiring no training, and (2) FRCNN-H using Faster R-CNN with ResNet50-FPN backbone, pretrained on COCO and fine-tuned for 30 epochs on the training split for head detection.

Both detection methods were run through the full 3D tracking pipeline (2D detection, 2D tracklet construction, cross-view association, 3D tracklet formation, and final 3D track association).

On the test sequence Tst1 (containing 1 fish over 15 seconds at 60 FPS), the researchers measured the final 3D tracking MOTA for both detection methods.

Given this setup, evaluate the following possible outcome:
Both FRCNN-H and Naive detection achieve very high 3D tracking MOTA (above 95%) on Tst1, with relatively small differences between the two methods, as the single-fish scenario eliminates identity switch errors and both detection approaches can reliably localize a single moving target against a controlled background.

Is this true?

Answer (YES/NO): NO